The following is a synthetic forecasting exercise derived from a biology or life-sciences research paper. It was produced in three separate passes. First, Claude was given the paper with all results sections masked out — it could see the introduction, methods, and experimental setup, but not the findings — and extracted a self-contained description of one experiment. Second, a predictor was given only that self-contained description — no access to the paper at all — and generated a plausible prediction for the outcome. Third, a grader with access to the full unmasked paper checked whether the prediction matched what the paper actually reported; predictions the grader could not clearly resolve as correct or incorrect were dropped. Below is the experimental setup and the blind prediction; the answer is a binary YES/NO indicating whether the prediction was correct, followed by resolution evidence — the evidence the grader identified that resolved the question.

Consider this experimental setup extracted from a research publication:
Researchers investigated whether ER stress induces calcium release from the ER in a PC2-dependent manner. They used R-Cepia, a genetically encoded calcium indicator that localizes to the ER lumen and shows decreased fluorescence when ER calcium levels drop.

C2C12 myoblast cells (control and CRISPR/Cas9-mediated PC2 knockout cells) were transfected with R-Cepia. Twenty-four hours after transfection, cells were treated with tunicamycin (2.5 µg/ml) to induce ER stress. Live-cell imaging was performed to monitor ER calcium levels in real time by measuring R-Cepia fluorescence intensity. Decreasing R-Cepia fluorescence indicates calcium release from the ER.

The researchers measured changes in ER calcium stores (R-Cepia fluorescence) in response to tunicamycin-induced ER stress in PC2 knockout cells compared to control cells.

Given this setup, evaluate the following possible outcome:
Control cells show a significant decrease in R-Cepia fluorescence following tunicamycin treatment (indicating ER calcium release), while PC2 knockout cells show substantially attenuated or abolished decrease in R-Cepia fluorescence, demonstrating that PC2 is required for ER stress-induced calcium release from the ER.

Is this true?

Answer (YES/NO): YES